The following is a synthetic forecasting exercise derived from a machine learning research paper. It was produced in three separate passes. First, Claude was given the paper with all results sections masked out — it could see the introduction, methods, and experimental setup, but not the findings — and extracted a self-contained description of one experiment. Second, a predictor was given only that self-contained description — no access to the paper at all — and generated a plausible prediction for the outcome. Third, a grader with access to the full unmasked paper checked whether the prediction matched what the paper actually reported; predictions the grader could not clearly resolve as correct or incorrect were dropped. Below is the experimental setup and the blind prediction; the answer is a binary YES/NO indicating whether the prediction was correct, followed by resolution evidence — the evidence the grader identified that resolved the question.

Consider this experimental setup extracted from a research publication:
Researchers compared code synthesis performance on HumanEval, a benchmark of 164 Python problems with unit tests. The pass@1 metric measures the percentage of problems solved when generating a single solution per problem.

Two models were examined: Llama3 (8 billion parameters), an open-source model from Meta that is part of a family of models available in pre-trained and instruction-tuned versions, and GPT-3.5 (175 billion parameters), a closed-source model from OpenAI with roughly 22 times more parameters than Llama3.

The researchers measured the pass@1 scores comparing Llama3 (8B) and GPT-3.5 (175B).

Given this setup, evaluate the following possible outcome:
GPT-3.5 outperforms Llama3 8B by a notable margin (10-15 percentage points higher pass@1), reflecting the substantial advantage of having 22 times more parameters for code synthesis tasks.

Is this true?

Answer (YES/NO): NO